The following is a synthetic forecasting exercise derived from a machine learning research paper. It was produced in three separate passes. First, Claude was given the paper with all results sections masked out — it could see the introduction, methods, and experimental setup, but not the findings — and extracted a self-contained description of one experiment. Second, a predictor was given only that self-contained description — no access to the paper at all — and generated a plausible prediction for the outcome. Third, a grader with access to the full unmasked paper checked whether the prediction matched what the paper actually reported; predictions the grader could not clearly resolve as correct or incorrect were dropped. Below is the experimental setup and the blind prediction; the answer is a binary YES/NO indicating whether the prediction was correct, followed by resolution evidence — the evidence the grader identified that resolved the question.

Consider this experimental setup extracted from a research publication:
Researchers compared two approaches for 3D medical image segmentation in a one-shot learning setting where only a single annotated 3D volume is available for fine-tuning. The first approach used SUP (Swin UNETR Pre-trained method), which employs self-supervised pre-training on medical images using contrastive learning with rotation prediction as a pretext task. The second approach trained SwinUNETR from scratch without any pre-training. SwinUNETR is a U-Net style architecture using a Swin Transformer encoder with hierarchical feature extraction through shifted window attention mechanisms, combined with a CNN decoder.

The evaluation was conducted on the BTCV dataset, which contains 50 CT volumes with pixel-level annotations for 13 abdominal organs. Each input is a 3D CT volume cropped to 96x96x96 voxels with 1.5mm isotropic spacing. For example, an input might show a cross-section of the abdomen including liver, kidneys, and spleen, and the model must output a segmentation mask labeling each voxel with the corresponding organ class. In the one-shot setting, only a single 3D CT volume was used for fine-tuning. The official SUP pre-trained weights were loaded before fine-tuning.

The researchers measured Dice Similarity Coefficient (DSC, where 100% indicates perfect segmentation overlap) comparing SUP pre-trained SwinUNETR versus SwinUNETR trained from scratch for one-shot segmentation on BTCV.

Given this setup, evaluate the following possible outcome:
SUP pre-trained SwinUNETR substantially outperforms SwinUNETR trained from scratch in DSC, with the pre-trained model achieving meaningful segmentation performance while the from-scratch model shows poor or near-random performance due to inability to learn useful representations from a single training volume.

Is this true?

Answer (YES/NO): NO